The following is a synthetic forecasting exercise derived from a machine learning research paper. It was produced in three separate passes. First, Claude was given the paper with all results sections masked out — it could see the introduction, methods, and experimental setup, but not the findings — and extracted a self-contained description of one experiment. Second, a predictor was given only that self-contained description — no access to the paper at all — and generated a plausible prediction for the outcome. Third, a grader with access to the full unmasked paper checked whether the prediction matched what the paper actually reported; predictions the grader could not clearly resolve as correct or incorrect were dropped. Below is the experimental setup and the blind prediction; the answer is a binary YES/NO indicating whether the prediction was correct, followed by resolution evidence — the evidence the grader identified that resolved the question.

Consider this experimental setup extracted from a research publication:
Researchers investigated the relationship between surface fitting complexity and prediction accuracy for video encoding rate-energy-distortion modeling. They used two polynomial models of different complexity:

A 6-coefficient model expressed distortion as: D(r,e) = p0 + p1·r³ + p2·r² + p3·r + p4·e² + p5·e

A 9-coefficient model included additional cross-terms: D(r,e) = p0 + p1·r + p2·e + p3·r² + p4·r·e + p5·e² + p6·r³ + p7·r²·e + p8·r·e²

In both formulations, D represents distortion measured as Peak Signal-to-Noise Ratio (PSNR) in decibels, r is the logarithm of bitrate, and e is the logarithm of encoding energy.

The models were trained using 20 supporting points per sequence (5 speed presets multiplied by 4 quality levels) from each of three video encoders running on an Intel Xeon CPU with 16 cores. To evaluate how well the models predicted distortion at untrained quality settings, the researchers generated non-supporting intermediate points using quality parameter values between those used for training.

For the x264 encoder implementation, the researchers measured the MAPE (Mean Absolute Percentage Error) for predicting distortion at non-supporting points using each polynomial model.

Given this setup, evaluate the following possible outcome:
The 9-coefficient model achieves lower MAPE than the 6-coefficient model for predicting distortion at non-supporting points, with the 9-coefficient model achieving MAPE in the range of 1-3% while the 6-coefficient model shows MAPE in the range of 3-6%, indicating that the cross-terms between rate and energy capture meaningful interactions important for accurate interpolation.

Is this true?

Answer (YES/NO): NO